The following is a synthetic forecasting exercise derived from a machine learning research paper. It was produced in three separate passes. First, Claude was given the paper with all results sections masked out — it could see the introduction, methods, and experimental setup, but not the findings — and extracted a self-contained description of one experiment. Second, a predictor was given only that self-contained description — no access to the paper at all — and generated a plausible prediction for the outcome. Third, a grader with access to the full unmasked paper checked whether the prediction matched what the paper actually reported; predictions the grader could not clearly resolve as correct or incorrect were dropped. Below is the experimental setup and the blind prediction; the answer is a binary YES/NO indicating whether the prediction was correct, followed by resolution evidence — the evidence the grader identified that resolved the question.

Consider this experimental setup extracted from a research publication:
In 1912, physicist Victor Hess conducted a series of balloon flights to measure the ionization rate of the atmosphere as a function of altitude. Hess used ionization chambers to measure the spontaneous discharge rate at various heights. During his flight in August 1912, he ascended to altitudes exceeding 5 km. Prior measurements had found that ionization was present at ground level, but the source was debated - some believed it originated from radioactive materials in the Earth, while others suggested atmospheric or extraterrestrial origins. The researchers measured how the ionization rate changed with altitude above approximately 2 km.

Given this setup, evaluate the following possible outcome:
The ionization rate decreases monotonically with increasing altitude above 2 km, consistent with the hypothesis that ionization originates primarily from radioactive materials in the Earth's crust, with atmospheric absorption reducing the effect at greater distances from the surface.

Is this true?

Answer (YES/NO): NO